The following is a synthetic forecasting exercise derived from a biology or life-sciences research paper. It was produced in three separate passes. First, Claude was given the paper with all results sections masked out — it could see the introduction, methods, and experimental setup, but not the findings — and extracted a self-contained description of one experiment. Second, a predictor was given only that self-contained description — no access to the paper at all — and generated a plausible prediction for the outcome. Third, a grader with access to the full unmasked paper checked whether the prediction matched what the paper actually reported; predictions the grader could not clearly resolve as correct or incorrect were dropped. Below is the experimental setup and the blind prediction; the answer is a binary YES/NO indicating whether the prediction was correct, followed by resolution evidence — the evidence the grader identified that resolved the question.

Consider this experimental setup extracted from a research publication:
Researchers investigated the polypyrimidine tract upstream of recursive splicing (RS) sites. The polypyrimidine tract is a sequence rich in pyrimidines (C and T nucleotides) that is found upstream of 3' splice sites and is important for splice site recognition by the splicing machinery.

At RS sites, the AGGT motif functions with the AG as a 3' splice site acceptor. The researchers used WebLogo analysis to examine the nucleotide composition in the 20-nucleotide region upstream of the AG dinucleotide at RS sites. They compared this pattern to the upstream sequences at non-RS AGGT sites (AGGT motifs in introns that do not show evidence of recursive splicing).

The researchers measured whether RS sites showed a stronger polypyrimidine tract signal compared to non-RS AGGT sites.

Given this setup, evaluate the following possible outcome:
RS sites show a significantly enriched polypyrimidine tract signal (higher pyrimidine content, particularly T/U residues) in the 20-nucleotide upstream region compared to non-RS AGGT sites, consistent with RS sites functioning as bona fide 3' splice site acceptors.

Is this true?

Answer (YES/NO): YES